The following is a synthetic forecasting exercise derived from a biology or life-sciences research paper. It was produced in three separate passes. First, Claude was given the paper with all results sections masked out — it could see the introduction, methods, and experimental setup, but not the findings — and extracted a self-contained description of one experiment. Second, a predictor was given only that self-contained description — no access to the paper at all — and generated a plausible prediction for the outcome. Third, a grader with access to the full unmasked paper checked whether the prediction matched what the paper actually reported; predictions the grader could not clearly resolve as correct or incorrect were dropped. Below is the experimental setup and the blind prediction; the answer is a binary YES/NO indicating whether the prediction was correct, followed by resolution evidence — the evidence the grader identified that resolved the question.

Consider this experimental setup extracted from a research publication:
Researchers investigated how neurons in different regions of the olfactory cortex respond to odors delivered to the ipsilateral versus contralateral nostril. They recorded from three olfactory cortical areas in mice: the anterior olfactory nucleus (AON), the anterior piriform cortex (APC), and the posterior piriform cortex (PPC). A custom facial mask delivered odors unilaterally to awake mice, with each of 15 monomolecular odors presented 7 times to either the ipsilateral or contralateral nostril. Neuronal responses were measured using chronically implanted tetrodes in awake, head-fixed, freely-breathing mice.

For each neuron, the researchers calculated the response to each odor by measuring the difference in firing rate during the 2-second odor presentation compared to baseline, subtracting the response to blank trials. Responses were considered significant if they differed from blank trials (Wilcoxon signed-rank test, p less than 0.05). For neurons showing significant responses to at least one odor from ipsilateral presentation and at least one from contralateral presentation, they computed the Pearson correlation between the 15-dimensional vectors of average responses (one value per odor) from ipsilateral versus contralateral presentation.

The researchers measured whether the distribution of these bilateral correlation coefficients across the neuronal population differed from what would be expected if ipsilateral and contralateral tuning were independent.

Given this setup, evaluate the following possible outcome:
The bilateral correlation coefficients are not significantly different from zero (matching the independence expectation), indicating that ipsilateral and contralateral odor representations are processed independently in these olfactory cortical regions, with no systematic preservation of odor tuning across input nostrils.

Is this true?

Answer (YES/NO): NO